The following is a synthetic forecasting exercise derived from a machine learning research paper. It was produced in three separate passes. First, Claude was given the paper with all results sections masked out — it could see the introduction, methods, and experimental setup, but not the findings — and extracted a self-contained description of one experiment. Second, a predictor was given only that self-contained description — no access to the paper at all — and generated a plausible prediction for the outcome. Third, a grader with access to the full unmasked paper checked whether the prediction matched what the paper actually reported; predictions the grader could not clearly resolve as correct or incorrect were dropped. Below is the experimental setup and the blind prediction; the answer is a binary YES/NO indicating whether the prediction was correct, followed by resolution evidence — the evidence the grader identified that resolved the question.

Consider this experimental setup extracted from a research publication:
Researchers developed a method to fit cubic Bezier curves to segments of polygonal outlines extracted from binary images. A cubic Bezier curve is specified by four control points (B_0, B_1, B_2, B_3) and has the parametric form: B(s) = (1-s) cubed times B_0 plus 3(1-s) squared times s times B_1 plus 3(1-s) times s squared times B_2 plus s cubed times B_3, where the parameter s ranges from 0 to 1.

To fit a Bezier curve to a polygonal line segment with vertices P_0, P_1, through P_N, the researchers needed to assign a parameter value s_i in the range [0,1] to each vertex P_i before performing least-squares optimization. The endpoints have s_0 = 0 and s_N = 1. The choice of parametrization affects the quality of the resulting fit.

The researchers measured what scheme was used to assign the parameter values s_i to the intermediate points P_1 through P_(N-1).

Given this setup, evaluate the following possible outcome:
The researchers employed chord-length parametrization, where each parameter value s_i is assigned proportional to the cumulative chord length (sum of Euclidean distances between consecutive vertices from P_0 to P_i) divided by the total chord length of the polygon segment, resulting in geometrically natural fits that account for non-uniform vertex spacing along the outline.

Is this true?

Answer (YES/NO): YES